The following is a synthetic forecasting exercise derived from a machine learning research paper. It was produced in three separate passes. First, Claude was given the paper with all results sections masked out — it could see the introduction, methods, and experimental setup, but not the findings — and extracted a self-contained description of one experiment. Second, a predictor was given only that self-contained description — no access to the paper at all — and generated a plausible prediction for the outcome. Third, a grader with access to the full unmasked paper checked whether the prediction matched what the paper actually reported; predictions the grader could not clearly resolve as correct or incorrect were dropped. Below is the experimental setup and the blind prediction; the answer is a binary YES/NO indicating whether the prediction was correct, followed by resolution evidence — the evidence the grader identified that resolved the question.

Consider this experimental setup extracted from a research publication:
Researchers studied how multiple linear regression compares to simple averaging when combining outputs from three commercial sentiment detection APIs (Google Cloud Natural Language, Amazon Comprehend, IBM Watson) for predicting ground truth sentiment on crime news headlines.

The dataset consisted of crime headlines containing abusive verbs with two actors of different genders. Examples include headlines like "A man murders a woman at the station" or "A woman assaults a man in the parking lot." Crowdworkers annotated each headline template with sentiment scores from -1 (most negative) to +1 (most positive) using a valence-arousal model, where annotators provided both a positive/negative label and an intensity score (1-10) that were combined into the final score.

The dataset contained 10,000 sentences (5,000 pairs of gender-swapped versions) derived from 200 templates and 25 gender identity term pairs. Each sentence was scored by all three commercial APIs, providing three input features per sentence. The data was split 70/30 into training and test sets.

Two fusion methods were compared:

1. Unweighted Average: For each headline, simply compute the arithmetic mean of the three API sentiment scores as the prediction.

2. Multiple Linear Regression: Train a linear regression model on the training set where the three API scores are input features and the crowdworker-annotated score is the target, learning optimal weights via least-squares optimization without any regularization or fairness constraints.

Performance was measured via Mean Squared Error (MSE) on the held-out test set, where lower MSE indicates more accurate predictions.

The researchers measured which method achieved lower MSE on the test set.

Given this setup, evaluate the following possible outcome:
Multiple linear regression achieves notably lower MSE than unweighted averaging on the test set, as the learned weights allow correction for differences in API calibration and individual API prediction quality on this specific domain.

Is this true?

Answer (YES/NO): YES